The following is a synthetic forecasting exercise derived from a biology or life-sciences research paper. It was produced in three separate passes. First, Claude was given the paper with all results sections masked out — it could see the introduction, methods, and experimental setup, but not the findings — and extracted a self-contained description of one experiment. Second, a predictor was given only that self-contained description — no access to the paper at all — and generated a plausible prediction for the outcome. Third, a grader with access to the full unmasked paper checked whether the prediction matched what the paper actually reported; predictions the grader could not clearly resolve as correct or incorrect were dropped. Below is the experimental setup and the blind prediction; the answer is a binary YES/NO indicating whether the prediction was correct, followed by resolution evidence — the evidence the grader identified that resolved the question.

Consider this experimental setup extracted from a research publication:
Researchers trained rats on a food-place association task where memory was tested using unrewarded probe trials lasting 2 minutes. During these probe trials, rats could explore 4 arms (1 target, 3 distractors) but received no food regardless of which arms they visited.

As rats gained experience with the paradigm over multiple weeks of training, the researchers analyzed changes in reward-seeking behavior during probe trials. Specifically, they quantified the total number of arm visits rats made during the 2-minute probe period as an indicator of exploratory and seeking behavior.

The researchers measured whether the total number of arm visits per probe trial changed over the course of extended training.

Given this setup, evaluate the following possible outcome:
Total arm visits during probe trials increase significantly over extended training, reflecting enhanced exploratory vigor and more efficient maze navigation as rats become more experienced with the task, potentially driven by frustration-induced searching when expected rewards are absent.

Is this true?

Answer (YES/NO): NO